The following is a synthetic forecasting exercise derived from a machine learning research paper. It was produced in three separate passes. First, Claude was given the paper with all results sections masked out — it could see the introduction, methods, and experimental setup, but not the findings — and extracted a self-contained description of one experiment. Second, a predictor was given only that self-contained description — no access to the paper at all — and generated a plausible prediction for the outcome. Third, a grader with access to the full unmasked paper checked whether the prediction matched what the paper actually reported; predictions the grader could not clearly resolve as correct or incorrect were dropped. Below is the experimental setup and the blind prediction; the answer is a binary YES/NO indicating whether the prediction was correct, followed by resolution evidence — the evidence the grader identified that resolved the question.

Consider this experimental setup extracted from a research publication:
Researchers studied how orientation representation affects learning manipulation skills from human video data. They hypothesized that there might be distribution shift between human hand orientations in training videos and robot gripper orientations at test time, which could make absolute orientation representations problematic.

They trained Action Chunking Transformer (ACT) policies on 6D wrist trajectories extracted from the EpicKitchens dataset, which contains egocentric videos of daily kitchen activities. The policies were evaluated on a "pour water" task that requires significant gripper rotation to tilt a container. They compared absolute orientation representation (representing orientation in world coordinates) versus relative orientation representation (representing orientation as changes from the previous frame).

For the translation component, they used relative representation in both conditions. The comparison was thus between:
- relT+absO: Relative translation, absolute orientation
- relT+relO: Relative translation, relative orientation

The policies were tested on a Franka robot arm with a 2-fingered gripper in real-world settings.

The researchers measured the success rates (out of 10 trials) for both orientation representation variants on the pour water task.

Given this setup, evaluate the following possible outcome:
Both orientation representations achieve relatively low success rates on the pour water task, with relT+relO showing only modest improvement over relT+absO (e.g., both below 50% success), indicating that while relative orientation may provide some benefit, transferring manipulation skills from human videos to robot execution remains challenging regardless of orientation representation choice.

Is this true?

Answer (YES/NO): NO